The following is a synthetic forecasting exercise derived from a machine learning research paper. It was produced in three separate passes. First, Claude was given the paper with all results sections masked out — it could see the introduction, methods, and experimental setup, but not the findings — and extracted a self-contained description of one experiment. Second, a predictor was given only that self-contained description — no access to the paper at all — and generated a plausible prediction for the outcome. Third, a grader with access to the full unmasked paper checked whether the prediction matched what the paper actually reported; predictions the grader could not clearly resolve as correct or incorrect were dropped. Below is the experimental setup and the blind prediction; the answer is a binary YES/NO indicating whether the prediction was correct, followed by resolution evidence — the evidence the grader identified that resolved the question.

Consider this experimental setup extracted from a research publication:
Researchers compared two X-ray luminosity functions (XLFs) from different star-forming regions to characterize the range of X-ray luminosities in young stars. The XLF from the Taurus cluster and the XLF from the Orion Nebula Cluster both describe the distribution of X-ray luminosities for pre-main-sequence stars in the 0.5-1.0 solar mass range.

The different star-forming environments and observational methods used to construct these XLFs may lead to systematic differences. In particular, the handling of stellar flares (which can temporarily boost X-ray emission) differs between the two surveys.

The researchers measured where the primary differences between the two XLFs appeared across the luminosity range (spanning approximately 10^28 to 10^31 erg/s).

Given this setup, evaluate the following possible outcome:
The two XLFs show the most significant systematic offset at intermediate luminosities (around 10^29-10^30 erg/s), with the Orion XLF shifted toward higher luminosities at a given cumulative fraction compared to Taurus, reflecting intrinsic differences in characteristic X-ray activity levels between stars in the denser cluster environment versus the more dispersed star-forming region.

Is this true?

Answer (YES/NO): NO